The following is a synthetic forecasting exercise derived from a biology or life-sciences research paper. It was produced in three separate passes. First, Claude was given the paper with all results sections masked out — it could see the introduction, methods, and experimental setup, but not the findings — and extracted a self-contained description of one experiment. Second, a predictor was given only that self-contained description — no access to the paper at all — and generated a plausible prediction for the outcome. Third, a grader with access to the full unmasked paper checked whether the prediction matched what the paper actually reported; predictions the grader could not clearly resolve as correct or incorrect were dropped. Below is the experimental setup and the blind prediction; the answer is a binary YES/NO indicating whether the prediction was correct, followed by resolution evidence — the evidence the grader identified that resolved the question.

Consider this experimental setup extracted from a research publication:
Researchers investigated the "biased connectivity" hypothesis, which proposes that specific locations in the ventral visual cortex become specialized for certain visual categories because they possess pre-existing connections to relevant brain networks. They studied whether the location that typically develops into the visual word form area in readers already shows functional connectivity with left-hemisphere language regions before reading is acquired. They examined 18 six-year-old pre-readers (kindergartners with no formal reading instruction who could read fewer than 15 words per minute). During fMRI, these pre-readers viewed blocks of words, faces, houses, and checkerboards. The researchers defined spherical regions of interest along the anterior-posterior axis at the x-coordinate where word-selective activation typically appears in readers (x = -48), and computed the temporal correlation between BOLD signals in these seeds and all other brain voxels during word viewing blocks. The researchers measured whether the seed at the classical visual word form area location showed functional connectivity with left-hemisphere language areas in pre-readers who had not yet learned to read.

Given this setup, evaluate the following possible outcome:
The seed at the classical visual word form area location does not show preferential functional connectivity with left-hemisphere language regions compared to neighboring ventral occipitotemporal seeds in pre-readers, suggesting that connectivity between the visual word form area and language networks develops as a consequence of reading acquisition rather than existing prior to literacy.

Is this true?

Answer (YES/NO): NO